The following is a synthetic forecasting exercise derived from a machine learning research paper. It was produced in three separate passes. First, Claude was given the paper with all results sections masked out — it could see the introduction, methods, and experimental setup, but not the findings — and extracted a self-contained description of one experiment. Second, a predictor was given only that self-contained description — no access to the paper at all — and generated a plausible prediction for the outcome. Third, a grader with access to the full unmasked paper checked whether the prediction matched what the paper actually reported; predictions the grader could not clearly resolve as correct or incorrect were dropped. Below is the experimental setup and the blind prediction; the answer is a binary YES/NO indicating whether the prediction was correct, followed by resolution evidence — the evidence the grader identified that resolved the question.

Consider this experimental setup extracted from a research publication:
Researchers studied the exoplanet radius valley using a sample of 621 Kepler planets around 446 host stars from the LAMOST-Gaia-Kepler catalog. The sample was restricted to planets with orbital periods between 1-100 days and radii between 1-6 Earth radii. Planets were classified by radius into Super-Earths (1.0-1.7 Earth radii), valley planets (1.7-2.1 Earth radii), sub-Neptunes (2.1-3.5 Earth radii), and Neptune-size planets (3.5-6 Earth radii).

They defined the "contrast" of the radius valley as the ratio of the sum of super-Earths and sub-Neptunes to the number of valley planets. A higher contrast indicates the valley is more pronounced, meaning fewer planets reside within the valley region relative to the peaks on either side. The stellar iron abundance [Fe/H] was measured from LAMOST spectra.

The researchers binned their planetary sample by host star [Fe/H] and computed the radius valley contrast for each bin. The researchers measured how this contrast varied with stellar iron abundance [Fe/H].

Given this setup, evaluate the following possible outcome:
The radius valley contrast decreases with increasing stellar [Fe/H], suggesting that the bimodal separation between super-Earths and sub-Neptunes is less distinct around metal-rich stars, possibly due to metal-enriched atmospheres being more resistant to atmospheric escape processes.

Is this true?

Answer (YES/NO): NO